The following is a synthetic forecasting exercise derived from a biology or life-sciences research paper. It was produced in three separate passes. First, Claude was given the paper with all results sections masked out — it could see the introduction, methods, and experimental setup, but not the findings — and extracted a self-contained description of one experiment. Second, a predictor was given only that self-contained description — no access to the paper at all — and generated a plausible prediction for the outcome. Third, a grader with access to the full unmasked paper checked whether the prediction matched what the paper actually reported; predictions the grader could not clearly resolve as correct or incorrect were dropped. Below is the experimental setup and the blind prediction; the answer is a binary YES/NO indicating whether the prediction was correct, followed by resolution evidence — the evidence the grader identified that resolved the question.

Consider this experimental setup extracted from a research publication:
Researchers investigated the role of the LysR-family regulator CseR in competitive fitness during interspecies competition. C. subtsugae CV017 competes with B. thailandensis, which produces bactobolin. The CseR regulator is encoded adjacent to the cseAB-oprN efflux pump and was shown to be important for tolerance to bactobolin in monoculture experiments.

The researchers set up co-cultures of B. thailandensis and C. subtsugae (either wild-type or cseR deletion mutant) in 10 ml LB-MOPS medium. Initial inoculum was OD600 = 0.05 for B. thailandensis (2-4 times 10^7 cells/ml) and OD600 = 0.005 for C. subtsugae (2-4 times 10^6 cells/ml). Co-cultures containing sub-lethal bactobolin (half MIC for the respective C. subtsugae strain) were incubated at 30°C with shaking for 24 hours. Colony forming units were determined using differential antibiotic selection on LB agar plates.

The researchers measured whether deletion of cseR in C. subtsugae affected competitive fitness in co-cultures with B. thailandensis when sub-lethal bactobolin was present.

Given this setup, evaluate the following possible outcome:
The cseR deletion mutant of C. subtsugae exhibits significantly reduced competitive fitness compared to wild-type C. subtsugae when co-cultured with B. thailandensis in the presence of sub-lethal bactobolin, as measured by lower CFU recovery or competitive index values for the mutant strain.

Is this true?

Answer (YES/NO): YES